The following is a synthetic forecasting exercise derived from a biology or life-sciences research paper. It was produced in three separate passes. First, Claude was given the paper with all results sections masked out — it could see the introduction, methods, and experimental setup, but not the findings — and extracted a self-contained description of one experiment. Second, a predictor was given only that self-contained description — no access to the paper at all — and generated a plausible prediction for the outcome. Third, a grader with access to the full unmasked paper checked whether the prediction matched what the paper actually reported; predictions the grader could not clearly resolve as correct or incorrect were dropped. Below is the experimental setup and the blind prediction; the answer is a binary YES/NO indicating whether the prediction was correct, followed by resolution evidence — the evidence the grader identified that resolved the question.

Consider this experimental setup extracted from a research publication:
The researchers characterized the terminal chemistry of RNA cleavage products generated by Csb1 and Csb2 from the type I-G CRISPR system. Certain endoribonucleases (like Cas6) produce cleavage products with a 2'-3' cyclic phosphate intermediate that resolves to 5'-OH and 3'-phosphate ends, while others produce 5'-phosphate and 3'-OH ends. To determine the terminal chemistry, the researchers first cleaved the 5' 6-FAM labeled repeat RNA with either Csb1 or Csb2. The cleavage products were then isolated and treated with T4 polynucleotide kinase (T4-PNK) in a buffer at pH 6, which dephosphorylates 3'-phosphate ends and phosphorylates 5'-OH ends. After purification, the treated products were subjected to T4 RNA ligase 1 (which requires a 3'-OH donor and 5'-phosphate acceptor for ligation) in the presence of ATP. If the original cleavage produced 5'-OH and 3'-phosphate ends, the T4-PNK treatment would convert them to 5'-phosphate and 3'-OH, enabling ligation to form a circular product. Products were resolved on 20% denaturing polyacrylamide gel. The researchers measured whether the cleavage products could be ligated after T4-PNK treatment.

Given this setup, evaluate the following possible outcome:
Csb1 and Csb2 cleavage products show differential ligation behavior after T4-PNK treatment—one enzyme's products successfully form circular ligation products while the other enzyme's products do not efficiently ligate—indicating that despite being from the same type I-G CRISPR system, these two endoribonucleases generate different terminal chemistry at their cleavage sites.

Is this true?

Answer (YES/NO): NO